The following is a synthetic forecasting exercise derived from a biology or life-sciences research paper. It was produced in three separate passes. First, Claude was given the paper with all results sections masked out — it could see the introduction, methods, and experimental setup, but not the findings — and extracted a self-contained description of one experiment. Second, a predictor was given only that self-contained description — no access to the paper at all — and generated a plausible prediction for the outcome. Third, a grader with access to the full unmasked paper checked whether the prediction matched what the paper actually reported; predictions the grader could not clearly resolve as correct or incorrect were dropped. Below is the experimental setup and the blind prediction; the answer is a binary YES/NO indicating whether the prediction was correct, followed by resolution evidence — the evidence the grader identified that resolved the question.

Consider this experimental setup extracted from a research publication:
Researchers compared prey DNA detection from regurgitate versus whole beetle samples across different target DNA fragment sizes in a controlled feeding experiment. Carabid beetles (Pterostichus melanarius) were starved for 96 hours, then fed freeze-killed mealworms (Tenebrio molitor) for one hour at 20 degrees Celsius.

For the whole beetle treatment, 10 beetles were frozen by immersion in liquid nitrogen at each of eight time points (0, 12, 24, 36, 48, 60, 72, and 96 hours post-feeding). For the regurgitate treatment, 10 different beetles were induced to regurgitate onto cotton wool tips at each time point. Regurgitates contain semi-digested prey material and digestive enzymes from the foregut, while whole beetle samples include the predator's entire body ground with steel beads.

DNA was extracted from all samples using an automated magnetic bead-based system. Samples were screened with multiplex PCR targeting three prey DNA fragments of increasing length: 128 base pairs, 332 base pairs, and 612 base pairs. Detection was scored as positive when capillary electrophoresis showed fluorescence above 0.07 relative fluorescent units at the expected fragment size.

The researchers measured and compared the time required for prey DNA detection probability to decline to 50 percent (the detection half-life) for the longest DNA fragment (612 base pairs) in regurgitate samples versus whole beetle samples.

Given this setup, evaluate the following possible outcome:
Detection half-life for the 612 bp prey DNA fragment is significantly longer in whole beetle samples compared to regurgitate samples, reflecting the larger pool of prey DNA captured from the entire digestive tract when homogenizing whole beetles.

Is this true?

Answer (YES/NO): NO